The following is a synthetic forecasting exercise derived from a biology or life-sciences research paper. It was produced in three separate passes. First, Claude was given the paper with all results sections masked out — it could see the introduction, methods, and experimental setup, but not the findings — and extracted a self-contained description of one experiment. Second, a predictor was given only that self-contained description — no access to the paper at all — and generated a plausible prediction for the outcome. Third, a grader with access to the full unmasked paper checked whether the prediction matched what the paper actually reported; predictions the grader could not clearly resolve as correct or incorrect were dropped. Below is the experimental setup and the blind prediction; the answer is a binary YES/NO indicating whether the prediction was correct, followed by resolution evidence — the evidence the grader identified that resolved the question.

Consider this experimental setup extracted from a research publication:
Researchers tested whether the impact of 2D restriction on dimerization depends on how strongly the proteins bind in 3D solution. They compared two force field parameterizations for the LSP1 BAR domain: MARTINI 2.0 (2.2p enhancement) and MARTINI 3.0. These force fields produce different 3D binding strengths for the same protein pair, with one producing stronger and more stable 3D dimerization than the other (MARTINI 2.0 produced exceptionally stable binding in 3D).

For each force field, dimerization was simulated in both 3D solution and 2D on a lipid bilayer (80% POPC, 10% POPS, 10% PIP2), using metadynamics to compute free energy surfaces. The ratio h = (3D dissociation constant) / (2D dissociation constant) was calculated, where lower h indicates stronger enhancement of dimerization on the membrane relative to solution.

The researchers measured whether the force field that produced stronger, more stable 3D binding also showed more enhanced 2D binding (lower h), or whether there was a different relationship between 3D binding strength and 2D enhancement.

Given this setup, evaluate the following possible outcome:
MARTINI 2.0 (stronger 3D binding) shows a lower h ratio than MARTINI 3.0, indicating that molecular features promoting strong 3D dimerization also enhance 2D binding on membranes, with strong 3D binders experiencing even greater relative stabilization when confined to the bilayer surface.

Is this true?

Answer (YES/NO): NO